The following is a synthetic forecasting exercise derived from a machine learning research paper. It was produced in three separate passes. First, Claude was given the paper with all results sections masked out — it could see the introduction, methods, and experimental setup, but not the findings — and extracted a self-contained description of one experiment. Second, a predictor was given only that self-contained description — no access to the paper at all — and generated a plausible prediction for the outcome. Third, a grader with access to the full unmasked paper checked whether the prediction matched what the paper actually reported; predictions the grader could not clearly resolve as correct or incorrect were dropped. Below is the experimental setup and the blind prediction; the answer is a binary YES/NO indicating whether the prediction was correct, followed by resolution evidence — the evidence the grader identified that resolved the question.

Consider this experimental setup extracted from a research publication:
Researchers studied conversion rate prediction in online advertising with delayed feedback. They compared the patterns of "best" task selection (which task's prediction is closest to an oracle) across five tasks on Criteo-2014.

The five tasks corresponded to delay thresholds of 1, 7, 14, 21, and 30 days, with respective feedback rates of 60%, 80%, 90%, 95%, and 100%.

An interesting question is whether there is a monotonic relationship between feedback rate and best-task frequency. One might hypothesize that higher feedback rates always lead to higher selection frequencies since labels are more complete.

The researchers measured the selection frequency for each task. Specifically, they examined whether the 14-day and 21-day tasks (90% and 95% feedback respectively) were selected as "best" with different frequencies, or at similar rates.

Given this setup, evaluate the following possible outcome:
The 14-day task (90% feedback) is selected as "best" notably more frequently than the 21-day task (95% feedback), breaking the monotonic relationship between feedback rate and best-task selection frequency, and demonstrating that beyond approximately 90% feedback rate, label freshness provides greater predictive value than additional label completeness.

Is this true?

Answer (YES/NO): NO